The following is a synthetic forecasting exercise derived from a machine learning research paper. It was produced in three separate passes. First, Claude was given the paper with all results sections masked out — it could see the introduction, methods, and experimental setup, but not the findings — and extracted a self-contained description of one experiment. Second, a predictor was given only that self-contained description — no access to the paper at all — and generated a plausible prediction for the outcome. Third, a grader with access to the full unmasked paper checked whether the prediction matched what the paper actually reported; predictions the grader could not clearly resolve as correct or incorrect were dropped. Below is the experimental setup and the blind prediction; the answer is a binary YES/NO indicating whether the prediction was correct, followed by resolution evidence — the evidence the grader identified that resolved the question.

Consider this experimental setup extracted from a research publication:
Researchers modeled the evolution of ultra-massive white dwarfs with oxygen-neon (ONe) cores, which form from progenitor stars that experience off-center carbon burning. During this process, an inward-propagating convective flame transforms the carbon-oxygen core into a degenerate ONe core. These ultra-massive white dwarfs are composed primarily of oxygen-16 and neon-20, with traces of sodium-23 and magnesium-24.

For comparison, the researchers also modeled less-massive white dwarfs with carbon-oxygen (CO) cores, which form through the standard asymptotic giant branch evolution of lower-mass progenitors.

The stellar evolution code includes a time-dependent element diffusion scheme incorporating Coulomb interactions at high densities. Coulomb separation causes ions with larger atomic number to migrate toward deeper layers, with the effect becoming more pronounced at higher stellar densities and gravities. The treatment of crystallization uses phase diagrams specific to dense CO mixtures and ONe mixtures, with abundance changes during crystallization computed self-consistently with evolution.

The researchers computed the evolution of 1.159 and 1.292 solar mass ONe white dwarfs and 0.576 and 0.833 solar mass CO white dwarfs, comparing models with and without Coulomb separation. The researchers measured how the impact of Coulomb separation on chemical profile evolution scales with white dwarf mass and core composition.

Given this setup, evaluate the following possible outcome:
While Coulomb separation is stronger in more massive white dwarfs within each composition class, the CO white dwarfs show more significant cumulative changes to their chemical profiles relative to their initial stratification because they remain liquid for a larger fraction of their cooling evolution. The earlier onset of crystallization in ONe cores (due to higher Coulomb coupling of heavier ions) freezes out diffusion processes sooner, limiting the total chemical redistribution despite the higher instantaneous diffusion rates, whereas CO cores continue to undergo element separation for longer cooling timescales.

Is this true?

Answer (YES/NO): NO